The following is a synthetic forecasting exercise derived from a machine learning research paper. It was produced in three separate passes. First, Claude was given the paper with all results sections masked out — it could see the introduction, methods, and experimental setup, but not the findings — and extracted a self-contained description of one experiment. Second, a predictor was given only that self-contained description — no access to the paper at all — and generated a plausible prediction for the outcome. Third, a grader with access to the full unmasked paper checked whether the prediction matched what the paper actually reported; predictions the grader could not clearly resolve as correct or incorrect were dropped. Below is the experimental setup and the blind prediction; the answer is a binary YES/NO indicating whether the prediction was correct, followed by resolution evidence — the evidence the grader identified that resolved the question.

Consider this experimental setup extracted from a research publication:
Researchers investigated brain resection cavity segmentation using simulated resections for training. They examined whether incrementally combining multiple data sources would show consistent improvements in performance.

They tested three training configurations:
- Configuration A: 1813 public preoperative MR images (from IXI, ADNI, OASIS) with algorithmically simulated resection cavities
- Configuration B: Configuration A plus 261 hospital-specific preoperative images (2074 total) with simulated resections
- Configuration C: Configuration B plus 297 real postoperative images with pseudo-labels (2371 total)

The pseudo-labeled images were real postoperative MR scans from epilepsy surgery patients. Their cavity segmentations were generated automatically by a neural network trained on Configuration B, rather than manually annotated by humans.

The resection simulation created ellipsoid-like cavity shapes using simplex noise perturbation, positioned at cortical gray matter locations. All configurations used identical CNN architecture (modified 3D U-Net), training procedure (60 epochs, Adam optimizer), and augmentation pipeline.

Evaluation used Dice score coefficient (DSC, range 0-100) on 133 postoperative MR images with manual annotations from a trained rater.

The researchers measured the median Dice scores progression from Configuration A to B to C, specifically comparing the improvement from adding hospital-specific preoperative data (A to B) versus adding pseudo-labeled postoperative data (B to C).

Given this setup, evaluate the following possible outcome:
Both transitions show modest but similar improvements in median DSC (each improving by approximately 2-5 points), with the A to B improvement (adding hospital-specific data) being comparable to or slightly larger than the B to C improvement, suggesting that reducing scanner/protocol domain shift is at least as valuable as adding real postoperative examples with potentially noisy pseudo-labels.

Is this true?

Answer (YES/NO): NO